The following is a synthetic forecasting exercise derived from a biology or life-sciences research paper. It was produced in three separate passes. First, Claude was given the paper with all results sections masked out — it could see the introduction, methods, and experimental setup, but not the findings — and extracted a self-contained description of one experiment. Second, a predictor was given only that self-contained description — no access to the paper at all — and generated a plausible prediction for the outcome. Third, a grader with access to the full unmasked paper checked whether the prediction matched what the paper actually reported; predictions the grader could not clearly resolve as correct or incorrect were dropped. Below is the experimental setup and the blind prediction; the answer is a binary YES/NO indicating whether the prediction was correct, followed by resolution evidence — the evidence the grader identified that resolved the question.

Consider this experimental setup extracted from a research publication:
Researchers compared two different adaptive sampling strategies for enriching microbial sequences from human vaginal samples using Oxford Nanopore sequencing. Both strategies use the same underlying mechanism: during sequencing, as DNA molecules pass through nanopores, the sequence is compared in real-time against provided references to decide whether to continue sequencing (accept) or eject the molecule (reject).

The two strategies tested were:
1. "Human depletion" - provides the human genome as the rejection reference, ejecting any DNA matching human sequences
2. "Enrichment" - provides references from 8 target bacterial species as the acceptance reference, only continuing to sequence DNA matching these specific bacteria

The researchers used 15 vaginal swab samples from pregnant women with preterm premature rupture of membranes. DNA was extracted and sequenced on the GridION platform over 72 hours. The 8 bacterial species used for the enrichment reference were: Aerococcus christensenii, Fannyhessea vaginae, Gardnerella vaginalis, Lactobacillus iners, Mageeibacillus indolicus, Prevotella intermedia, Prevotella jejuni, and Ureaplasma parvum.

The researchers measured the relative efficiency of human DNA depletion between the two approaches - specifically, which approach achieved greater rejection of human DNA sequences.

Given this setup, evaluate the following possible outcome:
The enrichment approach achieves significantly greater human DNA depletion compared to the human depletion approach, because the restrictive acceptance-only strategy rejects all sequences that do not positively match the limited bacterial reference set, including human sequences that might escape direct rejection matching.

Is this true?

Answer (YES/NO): YES